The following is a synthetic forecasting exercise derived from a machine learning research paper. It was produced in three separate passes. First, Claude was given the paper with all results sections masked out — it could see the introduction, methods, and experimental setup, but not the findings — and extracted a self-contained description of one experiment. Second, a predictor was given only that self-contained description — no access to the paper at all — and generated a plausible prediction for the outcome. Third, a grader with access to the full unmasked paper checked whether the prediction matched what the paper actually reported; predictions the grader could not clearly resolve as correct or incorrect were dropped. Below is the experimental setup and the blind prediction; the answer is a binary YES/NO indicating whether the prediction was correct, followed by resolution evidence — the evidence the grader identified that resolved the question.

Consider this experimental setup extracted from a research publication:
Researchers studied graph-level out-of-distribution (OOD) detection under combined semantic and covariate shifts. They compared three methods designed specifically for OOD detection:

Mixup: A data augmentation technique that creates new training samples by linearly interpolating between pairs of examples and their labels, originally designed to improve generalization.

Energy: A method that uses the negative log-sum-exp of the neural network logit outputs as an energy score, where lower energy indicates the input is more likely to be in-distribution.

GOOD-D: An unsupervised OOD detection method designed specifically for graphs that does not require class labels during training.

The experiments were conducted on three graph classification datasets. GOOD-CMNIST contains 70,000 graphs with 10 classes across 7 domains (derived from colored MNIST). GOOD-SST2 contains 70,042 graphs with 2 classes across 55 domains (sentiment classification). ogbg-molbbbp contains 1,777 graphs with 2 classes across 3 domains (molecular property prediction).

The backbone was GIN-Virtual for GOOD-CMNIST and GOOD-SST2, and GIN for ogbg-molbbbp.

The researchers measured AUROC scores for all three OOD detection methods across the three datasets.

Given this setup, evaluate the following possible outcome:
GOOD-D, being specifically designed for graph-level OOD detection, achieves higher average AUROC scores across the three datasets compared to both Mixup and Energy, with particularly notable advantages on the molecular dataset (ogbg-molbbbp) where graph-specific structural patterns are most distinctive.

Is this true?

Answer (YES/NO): NO